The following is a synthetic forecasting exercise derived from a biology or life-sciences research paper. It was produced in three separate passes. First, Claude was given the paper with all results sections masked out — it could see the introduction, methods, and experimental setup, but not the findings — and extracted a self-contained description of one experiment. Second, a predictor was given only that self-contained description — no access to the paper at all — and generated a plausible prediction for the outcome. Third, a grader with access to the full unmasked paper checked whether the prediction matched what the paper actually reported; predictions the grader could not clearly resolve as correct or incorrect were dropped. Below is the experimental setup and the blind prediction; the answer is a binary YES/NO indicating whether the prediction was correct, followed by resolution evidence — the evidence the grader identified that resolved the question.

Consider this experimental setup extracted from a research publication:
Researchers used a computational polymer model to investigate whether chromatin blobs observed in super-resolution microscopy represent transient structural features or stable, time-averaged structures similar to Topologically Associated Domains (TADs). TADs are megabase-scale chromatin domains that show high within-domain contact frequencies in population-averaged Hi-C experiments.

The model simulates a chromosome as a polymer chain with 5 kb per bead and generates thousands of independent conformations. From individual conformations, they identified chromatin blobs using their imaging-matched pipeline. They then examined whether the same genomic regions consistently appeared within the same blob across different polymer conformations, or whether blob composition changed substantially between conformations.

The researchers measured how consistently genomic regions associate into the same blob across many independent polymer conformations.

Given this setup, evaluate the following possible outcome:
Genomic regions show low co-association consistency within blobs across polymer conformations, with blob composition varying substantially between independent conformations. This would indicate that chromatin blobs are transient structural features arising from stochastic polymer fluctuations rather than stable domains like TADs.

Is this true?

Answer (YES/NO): NO